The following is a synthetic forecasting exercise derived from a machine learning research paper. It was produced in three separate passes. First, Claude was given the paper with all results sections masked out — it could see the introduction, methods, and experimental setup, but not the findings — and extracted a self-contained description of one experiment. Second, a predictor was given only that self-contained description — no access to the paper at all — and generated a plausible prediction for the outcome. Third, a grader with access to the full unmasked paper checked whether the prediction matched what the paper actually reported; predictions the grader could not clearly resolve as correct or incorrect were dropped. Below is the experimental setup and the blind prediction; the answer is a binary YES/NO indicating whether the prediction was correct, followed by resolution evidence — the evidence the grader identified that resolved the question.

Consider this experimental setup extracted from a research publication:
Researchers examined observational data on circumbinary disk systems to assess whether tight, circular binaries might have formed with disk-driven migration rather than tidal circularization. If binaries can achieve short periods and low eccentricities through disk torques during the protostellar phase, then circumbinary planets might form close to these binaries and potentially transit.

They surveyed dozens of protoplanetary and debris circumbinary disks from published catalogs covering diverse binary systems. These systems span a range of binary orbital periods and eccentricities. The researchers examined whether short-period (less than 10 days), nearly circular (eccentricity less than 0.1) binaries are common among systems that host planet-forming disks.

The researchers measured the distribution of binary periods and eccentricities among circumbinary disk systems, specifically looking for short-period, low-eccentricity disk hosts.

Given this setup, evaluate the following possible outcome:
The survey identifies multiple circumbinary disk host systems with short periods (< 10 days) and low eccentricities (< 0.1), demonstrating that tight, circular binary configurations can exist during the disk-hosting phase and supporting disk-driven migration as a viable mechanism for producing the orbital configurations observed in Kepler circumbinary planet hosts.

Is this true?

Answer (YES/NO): NO